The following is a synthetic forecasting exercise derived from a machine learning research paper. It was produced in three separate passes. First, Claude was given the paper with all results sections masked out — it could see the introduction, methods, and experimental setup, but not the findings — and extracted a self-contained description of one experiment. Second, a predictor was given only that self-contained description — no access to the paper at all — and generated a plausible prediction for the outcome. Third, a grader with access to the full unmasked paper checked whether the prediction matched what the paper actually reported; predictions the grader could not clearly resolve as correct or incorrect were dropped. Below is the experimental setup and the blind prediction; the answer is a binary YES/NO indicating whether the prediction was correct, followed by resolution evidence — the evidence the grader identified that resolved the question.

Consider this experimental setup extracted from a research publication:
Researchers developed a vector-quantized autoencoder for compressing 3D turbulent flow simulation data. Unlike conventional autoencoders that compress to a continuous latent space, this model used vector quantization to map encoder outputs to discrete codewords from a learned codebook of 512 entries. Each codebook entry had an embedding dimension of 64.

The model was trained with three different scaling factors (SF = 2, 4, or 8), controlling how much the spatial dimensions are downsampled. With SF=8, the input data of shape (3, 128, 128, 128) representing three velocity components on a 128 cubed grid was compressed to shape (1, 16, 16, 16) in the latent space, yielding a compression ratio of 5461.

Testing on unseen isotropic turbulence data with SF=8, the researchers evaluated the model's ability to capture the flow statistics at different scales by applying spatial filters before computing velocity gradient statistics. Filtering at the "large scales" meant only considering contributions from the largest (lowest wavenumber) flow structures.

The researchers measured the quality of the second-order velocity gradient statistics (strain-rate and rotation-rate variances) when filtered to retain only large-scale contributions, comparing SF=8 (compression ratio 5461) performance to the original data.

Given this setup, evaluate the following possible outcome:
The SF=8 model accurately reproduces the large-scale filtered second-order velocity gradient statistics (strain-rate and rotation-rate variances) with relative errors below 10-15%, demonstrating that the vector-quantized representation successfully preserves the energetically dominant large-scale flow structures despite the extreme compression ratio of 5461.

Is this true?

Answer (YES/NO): NO